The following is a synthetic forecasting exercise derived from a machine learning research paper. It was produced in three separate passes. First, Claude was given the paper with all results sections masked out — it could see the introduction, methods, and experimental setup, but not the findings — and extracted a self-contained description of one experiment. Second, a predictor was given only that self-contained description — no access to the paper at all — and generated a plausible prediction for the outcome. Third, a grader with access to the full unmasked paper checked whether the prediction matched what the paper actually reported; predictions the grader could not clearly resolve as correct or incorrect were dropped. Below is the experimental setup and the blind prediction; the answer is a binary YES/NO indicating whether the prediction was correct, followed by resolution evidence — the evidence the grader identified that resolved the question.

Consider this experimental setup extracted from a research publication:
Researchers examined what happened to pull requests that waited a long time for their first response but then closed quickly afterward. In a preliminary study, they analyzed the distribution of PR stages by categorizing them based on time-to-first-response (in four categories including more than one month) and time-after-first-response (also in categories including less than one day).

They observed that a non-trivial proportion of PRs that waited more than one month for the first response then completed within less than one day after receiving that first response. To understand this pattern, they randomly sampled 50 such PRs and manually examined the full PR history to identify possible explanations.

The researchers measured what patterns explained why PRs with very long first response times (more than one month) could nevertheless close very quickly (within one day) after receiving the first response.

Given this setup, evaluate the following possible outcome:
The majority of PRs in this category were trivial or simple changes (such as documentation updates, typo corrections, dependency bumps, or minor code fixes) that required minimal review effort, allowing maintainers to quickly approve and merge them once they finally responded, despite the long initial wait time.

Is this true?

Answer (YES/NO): NO